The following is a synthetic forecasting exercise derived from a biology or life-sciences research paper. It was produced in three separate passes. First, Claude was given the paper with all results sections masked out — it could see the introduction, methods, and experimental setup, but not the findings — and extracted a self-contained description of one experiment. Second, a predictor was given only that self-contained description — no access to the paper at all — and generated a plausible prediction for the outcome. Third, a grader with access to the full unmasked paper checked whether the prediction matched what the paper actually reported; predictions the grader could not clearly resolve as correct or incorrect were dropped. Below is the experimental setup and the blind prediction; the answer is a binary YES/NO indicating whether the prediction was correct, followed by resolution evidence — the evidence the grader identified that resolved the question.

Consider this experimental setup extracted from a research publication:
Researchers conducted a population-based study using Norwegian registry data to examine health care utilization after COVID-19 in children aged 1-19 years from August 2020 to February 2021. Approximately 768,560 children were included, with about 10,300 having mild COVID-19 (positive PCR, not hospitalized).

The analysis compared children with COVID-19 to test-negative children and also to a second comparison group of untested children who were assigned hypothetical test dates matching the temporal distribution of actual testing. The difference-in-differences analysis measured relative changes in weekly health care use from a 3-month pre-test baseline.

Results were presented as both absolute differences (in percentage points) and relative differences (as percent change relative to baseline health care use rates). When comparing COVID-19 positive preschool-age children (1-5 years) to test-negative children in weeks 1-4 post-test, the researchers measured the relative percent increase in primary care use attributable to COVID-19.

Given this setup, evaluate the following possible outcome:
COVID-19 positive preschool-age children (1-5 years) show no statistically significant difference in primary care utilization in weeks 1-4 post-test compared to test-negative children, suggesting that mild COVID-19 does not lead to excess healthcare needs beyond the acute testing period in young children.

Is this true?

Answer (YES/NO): NO